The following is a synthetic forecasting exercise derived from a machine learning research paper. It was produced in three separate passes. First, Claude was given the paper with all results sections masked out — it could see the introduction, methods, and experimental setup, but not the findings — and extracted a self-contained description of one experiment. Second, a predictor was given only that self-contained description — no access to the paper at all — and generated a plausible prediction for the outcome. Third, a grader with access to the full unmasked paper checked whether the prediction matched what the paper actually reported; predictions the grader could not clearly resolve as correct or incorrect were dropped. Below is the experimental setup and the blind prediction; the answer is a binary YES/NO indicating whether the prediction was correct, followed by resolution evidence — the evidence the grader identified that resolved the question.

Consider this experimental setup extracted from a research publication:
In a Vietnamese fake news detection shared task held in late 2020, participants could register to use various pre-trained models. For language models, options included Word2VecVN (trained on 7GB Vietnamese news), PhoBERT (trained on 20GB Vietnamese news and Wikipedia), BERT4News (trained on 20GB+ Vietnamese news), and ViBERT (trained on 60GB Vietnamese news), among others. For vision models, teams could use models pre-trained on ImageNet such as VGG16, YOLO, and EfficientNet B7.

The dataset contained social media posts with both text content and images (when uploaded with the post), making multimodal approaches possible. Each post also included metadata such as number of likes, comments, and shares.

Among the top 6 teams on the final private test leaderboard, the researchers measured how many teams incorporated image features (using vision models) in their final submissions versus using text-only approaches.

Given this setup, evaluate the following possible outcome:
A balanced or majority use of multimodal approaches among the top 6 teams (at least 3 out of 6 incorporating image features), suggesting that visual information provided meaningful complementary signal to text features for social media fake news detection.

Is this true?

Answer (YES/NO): NO